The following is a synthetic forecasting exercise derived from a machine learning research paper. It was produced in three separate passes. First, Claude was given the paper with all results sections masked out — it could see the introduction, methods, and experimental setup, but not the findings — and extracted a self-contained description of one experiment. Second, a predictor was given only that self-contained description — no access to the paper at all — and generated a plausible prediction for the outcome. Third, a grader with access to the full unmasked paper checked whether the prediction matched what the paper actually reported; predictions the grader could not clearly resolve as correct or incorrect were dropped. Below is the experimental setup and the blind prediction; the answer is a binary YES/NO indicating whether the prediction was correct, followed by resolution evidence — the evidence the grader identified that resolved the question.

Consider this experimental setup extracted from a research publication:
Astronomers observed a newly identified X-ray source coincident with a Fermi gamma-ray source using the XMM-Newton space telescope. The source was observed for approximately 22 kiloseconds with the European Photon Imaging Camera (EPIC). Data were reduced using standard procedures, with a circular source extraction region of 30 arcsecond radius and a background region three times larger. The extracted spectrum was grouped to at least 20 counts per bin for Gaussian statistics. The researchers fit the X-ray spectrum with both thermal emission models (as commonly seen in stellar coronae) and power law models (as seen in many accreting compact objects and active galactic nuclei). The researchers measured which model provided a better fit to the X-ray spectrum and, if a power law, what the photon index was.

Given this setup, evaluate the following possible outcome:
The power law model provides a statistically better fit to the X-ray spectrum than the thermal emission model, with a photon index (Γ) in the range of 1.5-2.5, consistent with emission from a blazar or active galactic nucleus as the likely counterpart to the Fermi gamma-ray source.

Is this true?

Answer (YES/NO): NO